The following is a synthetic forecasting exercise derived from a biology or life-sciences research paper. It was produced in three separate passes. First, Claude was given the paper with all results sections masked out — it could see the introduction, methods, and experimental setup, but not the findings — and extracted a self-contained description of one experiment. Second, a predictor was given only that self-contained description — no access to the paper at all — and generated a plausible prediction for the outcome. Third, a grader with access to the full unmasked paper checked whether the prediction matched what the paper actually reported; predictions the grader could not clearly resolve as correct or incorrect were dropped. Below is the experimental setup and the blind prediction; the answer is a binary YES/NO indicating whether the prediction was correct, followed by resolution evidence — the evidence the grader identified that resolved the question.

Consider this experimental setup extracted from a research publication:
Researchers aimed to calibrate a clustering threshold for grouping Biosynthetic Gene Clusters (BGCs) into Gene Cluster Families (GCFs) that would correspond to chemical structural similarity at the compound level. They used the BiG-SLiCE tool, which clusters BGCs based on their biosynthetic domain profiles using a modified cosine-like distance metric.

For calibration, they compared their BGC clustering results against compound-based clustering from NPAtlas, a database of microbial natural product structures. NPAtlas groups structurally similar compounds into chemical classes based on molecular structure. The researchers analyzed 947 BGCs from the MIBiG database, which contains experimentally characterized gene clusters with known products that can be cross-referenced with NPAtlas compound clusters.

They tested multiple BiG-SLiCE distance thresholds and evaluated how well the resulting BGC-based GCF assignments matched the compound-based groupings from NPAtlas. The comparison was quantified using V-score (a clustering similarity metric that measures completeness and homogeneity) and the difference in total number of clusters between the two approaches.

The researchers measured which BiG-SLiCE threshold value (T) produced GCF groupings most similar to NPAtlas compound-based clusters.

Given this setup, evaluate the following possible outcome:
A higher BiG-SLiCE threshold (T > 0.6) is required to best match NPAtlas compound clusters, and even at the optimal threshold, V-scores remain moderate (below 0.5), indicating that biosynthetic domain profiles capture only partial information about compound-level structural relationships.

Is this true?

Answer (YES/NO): NO